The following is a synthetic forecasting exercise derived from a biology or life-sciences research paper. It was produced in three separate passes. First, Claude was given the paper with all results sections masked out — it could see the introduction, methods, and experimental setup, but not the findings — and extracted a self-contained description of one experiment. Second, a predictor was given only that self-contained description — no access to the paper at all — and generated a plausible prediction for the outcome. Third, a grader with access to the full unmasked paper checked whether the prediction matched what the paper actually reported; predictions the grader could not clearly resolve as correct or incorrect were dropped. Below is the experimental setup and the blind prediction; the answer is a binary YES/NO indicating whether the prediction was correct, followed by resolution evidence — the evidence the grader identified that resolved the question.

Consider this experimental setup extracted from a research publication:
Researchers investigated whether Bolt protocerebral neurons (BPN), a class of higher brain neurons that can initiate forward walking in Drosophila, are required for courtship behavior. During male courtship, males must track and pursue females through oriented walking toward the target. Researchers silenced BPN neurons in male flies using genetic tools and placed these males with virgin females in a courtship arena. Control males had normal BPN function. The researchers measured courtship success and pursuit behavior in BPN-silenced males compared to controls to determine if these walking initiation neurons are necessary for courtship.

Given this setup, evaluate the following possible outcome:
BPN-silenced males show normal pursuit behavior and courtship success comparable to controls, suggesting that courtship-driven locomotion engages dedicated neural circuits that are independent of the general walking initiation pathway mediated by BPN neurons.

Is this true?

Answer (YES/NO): YES